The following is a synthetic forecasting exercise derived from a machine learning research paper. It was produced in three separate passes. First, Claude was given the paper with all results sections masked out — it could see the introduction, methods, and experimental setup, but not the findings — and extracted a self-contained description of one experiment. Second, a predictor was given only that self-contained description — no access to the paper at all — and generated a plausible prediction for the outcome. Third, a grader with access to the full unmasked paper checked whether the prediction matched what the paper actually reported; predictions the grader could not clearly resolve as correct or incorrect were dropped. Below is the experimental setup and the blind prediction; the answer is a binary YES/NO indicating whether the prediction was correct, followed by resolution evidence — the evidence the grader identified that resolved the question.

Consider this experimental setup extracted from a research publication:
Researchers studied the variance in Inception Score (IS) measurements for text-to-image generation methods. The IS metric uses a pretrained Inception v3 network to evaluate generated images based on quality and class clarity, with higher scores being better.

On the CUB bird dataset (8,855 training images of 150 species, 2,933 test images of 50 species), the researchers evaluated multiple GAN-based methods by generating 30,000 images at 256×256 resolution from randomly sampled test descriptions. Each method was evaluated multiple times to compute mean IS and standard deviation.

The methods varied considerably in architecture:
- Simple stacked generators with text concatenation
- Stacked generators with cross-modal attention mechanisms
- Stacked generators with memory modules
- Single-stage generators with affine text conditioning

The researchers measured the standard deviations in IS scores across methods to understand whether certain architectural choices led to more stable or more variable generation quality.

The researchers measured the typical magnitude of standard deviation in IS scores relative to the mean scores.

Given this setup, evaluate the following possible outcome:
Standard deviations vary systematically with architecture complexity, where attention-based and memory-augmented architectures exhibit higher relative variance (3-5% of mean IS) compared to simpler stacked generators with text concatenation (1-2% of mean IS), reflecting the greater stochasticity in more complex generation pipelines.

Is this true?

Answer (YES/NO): NO